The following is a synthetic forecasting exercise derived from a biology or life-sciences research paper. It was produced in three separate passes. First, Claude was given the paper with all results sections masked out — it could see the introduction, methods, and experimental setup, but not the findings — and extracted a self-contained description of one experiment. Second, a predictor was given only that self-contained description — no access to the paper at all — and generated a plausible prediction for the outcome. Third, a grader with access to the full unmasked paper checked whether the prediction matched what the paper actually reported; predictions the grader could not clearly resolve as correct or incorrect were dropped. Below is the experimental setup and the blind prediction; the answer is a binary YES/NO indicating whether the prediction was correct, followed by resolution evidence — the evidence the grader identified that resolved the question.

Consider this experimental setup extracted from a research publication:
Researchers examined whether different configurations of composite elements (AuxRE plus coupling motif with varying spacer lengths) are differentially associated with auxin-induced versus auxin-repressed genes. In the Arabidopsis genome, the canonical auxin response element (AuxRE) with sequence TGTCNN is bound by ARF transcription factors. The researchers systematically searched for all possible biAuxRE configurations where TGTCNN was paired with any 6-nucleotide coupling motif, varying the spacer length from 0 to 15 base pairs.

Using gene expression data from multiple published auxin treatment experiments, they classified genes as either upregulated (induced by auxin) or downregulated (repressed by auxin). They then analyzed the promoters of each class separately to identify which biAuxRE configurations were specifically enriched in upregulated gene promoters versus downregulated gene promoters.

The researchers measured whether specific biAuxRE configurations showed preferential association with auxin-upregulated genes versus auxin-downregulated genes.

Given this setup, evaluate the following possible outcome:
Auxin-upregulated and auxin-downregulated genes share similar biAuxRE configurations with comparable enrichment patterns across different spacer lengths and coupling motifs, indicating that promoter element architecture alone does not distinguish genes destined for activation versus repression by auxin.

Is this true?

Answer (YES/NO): NO